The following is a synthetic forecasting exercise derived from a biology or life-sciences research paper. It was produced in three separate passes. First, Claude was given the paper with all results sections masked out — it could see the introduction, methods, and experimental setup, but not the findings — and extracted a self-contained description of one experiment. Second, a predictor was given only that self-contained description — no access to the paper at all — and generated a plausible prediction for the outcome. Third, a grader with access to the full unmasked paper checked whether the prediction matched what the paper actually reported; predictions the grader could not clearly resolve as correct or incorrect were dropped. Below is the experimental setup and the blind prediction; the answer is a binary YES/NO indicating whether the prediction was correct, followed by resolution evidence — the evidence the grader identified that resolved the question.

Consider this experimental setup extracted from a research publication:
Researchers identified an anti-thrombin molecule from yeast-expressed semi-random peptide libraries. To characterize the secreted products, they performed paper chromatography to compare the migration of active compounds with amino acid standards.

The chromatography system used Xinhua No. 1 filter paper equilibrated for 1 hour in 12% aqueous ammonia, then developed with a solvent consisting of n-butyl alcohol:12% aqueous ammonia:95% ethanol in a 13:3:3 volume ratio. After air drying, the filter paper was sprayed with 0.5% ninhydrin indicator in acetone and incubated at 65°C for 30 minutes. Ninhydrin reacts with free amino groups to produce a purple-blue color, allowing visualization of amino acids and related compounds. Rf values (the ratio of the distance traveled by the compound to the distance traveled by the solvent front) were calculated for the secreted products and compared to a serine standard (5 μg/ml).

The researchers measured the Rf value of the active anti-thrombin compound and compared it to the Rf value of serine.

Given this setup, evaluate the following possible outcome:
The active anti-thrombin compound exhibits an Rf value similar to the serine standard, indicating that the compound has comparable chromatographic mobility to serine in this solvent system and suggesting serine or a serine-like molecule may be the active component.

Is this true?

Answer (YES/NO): NO